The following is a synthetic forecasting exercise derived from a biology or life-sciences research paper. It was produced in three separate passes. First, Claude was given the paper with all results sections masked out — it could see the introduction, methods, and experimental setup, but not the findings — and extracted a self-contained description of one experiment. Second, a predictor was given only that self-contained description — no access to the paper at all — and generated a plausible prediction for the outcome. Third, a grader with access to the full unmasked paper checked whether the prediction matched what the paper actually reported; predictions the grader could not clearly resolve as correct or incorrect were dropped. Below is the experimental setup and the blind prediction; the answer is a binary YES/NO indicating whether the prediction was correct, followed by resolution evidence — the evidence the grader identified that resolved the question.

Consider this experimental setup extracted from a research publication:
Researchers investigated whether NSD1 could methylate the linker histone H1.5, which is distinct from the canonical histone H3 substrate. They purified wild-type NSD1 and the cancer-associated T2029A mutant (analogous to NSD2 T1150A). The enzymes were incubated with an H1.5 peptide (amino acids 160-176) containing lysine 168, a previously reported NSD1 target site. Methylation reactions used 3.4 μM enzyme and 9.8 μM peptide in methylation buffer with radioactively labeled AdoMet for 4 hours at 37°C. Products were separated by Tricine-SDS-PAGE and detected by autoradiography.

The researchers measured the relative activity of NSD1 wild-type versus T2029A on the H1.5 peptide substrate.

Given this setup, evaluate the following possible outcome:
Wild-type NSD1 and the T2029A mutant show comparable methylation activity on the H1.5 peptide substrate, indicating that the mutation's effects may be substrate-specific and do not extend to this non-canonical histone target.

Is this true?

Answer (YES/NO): NO